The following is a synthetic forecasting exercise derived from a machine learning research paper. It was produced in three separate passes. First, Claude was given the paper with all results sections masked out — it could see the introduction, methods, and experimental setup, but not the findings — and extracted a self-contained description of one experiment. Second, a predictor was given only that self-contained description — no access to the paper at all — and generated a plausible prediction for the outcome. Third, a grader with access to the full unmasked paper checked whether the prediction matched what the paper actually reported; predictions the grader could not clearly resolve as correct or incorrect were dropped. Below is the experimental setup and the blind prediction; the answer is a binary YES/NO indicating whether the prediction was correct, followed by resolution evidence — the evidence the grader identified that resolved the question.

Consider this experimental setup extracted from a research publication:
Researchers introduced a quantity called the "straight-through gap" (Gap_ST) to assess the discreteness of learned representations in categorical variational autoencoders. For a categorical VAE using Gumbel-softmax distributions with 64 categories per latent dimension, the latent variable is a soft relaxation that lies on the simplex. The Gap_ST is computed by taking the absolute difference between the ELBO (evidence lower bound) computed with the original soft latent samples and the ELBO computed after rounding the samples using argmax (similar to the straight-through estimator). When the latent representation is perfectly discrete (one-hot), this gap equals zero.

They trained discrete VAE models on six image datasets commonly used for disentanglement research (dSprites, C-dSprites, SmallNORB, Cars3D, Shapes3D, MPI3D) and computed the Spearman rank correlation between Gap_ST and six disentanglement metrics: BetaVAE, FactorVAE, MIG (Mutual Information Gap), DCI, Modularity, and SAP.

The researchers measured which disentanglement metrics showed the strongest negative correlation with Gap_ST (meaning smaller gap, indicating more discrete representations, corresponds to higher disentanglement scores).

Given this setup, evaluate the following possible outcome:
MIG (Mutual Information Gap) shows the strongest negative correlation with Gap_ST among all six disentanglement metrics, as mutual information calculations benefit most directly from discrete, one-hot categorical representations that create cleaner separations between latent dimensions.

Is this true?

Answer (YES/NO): YES